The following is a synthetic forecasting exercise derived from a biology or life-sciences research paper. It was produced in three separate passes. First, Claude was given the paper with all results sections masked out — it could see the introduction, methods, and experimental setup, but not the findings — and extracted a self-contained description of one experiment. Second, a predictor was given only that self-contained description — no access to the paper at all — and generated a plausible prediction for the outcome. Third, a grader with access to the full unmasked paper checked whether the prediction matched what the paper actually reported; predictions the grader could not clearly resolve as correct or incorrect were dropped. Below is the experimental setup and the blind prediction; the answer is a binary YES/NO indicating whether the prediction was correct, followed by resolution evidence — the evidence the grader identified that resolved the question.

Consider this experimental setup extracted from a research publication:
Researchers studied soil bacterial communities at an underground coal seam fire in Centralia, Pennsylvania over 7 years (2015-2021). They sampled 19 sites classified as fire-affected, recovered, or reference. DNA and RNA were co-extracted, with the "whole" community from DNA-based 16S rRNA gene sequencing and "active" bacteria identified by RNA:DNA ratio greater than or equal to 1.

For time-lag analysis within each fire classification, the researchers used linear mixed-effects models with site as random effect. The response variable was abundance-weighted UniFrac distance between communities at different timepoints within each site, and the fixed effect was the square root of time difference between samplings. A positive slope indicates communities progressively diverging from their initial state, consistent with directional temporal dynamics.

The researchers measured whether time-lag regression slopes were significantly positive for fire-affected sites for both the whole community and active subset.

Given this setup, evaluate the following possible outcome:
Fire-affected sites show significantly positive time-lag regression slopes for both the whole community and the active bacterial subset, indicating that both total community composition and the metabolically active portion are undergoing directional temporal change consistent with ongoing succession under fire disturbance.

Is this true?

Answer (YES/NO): YES